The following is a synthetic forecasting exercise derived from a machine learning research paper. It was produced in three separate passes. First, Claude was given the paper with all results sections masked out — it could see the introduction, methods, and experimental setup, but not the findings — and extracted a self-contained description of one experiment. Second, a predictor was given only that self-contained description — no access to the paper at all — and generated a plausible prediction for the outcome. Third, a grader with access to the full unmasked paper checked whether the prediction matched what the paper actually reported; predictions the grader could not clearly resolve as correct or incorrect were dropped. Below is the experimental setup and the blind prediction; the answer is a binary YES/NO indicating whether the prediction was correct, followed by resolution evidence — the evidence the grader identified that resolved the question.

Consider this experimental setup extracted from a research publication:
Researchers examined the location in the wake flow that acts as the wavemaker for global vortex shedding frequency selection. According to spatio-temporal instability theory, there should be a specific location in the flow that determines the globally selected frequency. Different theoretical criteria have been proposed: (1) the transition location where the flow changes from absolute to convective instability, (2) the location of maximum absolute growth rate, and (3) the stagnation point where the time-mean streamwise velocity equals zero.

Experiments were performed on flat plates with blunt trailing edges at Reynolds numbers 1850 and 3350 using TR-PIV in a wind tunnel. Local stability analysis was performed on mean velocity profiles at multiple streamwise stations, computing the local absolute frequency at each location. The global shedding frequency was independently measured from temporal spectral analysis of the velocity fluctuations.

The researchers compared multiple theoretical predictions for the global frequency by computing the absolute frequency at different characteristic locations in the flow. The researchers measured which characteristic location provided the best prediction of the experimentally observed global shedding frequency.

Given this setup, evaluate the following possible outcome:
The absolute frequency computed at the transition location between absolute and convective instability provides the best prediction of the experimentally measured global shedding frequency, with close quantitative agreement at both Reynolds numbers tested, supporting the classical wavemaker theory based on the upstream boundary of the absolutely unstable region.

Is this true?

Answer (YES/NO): NO